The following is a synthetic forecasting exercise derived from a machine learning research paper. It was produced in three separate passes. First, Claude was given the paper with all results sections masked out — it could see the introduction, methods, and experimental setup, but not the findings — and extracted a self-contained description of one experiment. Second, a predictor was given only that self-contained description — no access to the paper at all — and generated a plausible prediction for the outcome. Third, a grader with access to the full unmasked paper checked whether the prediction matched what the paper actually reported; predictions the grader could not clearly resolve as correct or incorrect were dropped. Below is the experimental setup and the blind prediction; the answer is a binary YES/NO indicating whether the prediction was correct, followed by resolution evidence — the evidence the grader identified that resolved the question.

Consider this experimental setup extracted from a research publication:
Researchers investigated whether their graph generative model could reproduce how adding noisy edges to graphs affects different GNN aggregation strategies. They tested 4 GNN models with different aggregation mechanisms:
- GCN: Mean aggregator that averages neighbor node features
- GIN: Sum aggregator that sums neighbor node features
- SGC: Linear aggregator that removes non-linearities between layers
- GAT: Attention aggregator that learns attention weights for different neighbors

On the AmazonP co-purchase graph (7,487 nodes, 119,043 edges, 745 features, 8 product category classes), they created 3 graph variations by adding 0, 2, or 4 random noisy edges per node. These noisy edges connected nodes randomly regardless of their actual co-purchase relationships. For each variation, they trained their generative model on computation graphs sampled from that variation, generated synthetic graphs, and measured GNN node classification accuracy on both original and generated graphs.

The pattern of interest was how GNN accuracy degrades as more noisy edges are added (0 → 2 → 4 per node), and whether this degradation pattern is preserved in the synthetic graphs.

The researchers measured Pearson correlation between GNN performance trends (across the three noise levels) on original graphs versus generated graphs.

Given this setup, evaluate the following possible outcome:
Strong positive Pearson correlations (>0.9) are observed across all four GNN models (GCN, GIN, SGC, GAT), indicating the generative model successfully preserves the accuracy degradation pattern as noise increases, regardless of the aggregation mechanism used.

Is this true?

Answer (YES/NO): YES